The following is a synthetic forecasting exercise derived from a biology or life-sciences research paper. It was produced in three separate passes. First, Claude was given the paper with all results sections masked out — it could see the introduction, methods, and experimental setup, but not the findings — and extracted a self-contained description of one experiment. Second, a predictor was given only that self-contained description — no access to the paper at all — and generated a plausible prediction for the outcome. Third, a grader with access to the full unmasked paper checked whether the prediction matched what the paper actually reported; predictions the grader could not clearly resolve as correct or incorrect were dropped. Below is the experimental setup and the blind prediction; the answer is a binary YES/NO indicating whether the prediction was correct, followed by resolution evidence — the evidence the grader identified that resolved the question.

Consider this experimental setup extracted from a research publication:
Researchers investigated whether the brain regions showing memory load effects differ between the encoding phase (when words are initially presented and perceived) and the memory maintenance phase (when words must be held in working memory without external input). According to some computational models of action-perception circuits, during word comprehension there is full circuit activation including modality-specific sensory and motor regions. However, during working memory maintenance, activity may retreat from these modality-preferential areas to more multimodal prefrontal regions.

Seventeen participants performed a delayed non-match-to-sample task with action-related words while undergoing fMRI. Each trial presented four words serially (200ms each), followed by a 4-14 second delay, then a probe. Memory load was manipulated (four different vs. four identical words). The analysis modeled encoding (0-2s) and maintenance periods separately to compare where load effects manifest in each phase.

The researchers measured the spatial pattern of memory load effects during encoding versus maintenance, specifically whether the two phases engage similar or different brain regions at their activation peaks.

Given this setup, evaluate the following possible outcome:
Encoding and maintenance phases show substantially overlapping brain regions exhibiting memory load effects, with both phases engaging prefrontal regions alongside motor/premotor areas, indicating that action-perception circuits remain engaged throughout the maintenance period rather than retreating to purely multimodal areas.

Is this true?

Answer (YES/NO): YES